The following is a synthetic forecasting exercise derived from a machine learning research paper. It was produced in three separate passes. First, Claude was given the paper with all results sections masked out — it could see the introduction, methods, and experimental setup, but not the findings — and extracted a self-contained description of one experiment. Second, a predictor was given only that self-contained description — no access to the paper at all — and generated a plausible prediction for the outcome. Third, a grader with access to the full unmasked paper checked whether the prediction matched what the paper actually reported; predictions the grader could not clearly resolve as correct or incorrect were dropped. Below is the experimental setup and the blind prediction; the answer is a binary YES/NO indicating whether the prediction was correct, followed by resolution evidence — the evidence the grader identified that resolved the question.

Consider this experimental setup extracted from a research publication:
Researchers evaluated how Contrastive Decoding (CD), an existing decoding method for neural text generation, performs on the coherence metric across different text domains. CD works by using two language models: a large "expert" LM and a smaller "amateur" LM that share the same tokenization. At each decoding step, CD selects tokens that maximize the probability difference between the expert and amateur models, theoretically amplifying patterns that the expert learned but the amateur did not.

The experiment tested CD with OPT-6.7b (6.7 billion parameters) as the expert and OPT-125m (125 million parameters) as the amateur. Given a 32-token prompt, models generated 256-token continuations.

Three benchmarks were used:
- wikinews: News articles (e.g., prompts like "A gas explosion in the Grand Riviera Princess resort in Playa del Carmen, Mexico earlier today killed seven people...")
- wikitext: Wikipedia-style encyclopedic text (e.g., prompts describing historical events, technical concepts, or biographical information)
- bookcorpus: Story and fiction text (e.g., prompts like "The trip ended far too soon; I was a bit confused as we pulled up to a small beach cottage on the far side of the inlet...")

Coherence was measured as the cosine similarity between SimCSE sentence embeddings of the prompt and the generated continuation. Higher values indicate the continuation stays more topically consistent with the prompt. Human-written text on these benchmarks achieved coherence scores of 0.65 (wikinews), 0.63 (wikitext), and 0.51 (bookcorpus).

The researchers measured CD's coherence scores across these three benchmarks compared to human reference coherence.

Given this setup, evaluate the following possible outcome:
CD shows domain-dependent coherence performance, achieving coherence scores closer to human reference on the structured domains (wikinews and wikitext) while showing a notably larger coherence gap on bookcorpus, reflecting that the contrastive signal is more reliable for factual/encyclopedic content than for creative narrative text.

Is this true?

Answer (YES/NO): NO